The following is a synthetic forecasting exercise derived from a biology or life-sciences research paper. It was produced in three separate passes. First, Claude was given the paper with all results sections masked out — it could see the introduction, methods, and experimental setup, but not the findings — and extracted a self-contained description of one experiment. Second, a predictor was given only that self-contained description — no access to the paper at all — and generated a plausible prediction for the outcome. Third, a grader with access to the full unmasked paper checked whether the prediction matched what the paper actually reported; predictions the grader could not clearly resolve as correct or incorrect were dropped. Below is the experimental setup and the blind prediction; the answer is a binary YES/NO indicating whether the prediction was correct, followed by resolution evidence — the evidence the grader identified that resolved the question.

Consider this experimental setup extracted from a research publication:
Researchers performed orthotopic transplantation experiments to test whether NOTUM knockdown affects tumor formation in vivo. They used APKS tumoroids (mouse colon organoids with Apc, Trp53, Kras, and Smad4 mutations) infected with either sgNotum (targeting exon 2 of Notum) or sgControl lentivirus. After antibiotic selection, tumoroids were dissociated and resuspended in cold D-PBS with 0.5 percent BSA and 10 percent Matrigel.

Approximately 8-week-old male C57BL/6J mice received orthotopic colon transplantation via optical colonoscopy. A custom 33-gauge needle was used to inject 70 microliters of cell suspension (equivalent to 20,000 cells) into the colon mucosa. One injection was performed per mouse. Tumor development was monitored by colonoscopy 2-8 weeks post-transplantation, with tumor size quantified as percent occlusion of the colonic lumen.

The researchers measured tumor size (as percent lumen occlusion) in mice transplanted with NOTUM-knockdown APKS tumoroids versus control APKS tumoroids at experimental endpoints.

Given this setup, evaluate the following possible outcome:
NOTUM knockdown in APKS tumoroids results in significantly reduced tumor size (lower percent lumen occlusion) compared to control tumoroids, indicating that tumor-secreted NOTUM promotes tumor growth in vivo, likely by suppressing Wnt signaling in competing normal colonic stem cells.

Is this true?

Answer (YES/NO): NO